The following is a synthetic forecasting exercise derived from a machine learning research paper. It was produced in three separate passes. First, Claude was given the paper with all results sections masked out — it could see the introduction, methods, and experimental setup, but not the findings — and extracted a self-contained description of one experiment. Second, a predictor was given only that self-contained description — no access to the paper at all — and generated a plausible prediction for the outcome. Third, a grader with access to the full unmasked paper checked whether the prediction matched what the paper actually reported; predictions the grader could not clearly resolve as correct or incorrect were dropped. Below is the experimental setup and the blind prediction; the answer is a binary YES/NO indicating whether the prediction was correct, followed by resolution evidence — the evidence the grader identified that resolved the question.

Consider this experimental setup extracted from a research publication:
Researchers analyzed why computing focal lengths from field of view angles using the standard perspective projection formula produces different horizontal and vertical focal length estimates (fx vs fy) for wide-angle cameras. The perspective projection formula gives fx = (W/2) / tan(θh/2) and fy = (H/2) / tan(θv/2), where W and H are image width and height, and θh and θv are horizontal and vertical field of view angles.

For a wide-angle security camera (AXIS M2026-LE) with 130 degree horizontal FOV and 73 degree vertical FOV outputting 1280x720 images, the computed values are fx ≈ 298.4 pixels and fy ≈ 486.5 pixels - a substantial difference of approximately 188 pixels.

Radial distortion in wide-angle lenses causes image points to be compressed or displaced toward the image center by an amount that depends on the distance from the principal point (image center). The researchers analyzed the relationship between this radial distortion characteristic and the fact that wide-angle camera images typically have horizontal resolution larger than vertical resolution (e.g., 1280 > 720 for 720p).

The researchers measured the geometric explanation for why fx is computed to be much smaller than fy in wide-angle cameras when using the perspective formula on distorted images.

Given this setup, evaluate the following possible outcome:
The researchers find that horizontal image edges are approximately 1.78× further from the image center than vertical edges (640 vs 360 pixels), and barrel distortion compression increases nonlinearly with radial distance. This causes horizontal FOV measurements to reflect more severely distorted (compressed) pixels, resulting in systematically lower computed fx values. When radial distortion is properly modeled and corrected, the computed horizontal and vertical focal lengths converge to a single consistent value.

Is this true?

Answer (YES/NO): YES